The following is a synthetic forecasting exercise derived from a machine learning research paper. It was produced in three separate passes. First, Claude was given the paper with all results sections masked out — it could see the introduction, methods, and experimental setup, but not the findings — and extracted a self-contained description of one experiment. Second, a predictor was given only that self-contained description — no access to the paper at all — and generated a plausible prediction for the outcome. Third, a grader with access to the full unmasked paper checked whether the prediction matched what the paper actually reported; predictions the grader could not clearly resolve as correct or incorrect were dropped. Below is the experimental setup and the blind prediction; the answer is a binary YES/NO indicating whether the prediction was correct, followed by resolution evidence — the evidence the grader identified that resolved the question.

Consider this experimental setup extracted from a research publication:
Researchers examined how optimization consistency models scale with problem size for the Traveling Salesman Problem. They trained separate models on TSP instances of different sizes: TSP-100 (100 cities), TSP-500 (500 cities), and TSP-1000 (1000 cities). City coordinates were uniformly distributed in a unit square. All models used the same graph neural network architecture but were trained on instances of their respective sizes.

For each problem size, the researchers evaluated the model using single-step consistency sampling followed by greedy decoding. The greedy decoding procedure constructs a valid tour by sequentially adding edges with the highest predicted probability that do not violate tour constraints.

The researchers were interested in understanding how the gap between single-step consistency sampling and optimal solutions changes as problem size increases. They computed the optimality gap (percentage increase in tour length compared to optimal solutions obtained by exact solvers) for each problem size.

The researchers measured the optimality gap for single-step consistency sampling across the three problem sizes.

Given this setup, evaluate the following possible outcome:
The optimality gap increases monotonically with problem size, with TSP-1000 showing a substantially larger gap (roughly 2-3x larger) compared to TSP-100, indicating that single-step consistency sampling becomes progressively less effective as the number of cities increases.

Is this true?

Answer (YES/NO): NO